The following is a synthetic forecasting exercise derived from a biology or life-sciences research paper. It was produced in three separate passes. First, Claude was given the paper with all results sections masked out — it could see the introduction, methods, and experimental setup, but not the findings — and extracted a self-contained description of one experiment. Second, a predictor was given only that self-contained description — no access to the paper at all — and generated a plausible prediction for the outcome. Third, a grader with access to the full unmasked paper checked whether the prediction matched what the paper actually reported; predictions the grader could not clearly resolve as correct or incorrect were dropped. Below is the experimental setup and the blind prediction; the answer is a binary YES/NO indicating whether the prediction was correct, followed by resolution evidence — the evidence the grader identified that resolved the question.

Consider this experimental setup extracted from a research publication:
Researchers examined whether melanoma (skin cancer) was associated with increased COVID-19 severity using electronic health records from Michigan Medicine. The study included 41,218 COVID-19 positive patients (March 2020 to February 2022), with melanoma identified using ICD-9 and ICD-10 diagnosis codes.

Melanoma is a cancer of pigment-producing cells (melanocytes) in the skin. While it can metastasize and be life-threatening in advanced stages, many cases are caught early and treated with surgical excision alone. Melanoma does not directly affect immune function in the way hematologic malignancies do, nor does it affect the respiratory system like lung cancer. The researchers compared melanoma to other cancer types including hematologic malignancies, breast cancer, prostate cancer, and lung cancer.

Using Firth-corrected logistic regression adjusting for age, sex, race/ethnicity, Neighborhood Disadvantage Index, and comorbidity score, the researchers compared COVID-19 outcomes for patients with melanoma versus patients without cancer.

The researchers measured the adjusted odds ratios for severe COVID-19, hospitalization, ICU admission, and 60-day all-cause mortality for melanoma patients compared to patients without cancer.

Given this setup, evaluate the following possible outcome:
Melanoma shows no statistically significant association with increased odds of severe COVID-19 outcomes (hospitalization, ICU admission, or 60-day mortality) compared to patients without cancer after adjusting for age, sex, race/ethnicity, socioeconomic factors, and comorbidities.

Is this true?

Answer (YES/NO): YES